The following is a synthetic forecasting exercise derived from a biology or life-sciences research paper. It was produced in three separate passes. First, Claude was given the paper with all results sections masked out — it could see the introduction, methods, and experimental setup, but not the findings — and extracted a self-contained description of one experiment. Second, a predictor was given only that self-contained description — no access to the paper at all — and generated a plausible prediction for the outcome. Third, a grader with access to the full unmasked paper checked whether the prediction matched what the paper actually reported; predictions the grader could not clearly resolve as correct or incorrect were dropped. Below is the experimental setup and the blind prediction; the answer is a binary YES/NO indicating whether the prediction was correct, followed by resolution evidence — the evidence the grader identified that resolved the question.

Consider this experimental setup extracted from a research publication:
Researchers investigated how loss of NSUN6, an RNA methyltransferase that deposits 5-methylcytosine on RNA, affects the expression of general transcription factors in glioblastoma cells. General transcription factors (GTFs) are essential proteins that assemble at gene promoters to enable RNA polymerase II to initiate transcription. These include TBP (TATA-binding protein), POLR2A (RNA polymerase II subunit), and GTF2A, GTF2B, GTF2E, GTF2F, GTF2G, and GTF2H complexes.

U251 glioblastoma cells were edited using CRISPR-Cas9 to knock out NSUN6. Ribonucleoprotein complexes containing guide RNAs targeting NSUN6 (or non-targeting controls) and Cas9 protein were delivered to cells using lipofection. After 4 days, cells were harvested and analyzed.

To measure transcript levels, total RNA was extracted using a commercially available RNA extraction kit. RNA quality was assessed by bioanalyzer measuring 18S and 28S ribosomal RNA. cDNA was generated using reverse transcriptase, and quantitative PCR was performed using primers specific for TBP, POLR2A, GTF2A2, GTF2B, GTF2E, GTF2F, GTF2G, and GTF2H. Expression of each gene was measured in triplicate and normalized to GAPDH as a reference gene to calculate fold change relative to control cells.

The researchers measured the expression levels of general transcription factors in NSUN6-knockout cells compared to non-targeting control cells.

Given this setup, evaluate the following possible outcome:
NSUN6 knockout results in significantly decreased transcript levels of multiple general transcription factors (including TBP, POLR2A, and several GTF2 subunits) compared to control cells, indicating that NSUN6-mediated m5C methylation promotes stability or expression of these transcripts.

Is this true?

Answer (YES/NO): NO